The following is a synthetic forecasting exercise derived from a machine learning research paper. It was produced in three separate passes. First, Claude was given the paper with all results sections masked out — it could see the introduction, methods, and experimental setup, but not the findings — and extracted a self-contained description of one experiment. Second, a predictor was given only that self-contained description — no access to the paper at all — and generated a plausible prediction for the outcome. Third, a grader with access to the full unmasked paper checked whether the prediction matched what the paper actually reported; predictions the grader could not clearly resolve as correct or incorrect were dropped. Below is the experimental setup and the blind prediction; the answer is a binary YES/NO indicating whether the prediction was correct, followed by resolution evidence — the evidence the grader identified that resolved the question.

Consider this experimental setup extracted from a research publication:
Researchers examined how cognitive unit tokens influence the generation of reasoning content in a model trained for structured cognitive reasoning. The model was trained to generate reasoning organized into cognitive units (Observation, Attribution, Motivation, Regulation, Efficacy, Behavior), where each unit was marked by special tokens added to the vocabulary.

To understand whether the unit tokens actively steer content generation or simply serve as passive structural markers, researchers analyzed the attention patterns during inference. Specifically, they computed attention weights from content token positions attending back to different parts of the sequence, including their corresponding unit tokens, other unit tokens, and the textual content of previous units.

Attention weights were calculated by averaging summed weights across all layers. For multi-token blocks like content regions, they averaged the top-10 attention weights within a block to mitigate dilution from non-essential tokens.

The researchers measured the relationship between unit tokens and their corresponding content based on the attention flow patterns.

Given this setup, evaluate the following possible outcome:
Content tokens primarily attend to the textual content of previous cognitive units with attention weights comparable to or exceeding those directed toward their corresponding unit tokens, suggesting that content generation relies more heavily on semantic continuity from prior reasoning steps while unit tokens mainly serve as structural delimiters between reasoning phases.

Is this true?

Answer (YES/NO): NO